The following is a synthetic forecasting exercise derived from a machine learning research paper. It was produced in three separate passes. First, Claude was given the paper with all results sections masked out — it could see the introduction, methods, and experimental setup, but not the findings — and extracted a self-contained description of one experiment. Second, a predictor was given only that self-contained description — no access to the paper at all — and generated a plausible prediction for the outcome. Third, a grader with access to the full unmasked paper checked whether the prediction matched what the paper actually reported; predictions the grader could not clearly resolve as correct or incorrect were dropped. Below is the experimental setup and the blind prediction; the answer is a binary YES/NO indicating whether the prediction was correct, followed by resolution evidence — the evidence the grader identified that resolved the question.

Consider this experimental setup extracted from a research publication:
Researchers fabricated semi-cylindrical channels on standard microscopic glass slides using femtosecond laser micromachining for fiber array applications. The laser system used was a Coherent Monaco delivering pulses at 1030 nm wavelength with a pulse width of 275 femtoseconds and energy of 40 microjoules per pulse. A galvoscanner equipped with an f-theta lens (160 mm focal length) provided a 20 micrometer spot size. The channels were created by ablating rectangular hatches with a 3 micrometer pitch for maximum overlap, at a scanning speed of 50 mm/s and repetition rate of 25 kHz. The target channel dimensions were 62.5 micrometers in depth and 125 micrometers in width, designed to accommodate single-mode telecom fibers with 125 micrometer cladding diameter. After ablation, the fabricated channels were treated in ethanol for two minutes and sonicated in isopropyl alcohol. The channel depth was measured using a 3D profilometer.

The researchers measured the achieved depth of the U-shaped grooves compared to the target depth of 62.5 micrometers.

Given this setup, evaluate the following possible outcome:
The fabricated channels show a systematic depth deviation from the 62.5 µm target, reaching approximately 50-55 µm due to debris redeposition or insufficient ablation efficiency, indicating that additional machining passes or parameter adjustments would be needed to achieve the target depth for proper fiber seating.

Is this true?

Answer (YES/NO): NO